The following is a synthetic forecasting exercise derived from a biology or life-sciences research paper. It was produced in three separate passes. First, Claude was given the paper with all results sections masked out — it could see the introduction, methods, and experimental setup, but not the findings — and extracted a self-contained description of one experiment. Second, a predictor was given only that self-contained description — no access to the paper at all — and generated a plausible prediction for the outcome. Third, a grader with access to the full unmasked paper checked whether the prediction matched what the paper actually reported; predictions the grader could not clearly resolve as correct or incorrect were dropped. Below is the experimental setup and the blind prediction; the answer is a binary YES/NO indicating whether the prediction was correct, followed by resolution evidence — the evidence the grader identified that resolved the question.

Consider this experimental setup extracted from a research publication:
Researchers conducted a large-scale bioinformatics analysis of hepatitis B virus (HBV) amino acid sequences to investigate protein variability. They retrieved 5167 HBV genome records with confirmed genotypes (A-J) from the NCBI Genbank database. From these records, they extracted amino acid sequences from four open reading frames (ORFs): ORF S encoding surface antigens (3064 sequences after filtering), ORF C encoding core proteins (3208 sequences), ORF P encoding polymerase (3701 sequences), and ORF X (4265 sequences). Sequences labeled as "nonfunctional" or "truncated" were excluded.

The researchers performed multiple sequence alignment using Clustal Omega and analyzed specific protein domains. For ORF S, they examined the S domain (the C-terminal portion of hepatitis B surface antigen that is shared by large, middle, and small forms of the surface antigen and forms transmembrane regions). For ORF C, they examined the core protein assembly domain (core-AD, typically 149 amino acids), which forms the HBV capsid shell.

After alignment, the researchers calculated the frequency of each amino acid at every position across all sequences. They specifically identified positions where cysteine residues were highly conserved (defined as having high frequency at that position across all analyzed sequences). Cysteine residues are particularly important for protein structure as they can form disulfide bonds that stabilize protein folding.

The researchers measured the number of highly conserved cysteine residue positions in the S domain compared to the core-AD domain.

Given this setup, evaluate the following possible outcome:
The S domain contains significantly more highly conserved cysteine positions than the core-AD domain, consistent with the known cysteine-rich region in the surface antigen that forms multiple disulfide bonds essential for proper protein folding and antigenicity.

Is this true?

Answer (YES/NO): YES